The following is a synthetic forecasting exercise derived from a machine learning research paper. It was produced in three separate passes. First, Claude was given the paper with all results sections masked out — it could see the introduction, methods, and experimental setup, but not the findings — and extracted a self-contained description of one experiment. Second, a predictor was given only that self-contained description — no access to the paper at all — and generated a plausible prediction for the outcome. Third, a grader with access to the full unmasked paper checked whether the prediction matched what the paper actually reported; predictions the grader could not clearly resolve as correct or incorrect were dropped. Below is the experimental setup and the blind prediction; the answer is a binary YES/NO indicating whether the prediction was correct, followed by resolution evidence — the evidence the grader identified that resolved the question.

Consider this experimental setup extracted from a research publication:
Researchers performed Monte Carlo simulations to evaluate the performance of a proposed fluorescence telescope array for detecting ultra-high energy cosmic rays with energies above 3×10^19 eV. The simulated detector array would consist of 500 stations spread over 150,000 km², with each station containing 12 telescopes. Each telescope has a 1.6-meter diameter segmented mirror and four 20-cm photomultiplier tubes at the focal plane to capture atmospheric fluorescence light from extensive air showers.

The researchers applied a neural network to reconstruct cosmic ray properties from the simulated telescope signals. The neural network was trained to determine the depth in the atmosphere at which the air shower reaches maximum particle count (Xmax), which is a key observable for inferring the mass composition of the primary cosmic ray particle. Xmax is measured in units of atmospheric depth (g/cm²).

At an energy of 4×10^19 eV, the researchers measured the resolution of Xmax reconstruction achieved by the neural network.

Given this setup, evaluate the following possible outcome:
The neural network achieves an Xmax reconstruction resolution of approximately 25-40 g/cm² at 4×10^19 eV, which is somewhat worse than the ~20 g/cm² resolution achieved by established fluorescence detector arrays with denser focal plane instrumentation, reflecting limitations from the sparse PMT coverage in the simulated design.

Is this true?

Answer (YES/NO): YES